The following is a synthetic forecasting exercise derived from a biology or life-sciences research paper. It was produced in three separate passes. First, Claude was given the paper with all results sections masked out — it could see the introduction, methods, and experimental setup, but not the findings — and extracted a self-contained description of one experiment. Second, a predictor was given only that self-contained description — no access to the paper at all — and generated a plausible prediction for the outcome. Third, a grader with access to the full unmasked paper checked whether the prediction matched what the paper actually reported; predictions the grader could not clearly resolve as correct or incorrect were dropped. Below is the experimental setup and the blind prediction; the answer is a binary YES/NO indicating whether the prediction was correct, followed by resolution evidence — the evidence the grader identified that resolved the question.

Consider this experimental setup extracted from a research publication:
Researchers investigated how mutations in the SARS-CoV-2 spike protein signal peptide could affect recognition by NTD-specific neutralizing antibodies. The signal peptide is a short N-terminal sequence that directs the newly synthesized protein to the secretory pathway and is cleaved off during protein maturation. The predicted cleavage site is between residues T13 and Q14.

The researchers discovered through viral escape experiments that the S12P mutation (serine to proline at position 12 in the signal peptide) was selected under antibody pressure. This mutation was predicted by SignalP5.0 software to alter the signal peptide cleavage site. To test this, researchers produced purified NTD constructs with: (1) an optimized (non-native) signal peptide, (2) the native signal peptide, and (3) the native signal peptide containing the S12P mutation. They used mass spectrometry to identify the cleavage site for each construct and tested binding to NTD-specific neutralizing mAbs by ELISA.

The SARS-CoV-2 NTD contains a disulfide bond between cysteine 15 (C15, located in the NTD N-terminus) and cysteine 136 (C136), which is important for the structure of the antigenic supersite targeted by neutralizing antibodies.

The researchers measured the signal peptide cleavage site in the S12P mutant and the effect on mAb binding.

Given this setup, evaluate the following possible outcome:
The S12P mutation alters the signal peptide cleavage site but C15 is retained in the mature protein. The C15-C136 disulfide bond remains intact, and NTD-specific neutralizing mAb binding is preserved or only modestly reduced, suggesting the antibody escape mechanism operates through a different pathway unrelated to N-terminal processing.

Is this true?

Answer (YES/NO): NO